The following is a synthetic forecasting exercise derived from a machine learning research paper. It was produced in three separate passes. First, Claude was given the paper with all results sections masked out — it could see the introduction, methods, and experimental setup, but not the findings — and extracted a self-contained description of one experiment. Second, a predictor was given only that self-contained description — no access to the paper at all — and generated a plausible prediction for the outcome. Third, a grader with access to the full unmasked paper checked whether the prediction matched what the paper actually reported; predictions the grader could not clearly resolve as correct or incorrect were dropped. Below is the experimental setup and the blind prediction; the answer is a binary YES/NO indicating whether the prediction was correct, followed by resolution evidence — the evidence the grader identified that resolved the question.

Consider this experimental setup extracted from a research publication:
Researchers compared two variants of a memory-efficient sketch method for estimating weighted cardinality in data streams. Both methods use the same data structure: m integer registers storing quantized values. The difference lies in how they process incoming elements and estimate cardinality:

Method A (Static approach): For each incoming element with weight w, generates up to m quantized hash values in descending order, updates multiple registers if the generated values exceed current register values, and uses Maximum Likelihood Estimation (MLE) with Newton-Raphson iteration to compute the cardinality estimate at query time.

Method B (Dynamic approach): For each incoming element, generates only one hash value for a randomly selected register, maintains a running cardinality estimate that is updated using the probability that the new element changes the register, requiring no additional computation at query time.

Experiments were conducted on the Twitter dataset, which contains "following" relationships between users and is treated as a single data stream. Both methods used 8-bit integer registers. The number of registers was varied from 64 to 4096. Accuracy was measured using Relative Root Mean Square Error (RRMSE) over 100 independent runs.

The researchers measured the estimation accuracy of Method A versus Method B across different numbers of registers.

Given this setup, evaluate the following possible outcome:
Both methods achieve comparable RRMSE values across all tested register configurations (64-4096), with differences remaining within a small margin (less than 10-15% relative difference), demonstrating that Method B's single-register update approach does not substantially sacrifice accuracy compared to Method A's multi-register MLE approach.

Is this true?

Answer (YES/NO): NO